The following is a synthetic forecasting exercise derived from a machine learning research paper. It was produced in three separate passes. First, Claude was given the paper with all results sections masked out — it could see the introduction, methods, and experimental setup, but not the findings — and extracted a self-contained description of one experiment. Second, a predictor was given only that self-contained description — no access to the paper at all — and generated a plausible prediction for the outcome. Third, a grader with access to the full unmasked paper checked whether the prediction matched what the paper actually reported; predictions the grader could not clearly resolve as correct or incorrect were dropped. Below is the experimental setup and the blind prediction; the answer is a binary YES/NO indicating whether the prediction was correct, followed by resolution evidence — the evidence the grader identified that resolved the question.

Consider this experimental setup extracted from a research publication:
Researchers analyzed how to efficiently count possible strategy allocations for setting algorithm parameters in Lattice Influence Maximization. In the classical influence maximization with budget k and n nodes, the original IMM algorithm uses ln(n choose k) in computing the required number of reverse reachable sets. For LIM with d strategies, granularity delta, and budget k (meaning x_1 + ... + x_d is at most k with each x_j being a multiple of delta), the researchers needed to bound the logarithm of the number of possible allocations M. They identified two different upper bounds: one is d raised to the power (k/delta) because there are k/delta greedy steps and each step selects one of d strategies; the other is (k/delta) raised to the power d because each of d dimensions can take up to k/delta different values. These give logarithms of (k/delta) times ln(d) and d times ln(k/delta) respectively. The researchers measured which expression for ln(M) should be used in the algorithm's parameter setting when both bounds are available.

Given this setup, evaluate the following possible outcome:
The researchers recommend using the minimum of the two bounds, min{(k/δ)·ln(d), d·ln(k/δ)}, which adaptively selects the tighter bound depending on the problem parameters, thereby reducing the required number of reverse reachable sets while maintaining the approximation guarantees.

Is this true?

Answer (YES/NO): YES